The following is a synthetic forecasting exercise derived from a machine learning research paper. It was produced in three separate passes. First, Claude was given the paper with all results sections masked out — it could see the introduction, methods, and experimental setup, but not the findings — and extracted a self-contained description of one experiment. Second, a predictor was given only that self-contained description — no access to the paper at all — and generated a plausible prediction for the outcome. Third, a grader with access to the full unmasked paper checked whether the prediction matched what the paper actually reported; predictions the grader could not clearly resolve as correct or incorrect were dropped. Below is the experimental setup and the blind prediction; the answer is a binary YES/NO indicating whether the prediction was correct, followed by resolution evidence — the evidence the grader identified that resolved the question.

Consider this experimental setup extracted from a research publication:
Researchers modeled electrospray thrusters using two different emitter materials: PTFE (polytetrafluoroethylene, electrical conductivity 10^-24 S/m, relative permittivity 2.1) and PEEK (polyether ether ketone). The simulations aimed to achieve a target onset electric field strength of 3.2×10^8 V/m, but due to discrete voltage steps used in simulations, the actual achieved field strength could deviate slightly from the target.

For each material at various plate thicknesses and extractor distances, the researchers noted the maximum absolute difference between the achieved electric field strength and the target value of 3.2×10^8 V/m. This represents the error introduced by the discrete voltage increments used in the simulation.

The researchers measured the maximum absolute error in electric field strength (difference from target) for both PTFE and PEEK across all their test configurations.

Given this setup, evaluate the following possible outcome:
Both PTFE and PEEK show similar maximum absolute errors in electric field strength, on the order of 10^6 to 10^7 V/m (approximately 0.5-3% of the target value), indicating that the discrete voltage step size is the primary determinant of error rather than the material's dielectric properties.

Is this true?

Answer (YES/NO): YES